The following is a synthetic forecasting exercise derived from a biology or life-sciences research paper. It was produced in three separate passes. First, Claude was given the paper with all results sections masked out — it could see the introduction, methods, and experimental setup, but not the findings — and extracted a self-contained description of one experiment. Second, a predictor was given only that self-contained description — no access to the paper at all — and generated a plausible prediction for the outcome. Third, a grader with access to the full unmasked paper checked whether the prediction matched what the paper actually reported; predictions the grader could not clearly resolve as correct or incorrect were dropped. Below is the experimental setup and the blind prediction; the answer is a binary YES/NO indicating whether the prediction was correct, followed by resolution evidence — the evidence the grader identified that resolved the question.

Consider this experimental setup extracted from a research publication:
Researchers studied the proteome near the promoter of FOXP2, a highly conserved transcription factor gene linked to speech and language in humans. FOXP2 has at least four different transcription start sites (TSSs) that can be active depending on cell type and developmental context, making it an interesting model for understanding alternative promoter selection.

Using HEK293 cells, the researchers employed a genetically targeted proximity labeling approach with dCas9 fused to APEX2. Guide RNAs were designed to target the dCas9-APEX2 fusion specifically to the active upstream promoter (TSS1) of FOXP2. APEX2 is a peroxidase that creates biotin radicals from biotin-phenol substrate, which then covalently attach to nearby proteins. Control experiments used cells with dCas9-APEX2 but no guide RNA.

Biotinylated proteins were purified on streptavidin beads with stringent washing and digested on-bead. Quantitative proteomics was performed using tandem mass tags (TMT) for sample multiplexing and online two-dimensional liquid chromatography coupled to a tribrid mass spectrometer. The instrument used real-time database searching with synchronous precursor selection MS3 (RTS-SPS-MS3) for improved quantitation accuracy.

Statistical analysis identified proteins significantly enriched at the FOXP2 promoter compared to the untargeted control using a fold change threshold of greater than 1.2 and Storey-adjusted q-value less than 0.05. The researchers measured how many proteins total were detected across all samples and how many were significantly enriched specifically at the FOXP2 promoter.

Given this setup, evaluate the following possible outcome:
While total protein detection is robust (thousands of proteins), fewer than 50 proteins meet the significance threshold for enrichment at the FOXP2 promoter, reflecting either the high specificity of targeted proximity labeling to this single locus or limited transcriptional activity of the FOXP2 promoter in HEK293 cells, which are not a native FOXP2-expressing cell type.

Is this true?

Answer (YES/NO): NO